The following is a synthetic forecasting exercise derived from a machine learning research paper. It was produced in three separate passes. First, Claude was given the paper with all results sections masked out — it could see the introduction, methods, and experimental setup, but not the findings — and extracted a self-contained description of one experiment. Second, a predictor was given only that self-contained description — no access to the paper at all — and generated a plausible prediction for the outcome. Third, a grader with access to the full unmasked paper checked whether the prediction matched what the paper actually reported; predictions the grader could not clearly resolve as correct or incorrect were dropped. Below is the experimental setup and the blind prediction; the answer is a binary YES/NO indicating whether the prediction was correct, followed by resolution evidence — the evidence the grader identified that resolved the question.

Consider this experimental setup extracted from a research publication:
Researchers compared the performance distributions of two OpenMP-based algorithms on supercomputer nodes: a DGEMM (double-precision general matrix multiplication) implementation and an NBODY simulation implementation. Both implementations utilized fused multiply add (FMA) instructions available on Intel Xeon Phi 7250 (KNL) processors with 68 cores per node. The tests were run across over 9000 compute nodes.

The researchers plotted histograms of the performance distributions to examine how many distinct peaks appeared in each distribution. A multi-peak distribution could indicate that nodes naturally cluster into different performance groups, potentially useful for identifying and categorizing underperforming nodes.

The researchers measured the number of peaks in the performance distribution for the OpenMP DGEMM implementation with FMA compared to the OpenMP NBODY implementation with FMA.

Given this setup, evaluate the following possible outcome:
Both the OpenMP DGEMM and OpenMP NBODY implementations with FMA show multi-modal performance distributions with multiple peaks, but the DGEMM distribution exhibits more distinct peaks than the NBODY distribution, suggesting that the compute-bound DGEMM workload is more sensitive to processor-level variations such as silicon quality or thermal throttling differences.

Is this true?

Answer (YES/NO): NO